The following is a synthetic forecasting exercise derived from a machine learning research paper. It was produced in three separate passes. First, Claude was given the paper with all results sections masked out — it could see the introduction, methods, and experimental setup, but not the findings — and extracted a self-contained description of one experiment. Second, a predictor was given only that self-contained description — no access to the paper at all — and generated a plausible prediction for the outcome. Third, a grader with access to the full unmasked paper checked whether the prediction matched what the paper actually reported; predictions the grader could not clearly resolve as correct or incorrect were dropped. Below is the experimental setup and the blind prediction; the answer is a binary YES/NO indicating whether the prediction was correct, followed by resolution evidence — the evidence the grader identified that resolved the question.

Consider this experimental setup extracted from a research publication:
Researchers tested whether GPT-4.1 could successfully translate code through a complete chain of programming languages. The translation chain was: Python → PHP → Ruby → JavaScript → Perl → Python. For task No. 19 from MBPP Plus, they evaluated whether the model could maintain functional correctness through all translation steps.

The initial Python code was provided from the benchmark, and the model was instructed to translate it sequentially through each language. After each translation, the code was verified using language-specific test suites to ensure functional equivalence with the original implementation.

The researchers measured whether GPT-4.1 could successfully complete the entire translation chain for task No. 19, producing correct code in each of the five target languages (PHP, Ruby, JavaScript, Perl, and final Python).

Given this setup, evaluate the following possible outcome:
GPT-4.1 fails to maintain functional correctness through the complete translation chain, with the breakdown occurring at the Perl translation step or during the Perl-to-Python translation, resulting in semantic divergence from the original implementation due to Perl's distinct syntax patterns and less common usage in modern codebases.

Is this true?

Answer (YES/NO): NO